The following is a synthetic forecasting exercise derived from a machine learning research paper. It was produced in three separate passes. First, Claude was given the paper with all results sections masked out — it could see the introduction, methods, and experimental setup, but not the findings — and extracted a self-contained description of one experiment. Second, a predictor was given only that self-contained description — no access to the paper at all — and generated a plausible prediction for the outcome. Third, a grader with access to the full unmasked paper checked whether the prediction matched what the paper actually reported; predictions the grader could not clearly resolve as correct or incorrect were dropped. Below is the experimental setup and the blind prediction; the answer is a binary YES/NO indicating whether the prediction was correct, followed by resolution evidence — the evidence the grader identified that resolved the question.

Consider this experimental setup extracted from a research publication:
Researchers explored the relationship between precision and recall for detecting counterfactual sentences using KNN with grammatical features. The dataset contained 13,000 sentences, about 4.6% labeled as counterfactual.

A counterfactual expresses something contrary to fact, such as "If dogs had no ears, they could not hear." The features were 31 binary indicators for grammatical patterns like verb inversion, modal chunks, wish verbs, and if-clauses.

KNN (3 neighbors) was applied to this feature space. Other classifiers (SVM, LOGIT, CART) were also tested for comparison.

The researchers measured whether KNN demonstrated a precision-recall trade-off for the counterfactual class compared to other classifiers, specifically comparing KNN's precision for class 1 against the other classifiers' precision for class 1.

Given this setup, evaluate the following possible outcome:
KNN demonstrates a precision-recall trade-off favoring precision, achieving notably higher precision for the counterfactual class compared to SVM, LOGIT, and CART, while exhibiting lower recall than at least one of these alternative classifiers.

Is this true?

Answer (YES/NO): NO